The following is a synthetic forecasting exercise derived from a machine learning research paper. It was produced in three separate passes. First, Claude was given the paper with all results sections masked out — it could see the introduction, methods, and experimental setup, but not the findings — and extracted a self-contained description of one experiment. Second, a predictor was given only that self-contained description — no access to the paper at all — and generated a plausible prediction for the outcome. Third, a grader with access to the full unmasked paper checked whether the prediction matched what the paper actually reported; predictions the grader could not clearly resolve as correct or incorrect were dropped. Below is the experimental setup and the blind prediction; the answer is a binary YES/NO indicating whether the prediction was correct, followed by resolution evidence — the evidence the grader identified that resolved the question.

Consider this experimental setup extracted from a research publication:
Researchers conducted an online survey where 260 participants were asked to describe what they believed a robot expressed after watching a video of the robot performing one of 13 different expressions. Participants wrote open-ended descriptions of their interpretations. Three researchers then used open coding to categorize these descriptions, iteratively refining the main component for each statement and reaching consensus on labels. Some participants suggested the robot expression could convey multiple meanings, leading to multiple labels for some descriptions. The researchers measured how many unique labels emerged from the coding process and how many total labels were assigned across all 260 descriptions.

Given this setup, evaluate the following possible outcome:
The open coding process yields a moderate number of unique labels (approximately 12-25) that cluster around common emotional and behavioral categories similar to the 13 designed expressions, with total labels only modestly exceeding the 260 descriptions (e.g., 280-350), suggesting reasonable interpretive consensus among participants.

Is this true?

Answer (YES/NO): NO